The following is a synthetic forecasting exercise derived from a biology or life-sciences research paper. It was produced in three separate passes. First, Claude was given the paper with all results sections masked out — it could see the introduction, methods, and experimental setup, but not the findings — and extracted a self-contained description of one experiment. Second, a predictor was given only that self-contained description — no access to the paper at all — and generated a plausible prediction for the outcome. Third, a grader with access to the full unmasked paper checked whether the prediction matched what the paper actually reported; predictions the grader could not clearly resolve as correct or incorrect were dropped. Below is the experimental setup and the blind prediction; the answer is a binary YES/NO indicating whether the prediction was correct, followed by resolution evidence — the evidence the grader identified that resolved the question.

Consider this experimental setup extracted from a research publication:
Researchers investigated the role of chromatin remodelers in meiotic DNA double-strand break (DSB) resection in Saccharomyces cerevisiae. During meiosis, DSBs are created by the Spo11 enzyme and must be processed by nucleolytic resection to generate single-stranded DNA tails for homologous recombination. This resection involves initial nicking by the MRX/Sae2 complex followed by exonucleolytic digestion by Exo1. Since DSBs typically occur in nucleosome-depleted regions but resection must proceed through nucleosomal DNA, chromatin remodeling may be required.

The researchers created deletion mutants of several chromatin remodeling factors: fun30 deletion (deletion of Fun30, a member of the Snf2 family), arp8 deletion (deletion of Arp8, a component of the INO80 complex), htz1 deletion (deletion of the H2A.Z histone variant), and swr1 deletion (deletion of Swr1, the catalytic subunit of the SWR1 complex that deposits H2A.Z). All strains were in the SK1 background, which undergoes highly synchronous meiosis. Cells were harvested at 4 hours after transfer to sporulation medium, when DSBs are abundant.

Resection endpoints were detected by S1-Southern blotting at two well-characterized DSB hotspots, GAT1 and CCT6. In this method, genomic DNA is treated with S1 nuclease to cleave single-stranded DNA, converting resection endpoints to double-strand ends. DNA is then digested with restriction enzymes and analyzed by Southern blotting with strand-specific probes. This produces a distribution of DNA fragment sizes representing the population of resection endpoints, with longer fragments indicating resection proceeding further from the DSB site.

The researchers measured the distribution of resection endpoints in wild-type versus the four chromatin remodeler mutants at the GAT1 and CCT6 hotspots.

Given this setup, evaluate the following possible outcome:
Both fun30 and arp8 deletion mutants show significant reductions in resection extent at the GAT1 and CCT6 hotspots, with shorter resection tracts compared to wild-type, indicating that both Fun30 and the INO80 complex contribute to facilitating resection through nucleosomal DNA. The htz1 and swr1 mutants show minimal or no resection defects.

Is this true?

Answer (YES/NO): NO